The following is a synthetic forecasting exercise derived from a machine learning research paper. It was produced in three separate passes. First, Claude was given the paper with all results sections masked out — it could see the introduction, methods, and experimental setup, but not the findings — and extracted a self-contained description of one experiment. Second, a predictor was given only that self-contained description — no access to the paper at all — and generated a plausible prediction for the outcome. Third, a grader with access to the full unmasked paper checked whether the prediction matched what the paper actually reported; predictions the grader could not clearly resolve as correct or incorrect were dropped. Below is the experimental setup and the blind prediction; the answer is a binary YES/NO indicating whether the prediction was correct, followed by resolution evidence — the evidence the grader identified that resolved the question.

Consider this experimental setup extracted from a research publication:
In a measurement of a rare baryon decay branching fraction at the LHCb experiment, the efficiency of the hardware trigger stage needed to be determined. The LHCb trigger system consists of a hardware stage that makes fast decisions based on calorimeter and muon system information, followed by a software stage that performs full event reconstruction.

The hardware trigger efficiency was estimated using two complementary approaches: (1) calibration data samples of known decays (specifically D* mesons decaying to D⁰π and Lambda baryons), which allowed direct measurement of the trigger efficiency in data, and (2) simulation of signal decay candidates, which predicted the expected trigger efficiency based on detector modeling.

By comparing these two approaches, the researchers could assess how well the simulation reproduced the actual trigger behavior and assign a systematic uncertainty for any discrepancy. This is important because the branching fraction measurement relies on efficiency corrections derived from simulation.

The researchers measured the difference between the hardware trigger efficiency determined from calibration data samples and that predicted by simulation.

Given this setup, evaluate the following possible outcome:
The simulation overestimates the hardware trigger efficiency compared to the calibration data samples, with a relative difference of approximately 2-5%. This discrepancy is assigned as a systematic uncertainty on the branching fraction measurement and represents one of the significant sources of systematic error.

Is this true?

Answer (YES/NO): NO